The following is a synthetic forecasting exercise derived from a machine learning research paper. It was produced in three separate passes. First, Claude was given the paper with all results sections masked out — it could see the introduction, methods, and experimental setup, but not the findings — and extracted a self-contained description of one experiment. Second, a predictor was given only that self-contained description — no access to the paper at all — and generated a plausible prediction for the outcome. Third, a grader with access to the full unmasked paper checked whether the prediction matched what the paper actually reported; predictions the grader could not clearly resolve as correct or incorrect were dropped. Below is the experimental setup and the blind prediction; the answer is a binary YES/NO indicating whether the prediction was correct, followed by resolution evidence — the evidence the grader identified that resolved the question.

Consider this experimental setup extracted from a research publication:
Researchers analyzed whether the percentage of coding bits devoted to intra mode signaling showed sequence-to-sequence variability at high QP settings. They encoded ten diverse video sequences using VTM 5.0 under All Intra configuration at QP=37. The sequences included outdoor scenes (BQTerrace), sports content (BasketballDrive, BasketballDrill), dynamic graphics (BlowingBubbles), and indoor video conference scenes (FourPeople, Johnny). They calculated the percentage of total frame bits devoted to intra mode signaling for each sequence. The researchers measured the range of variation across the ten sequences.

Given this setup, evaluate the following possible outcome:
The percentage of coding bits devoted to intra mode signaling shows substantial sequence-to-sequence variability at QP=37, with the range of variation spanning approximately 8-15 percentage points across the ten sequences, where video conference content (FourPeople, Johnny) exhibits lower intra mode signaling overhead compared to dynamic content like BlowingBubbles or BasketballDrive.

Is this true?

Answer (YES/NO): NO